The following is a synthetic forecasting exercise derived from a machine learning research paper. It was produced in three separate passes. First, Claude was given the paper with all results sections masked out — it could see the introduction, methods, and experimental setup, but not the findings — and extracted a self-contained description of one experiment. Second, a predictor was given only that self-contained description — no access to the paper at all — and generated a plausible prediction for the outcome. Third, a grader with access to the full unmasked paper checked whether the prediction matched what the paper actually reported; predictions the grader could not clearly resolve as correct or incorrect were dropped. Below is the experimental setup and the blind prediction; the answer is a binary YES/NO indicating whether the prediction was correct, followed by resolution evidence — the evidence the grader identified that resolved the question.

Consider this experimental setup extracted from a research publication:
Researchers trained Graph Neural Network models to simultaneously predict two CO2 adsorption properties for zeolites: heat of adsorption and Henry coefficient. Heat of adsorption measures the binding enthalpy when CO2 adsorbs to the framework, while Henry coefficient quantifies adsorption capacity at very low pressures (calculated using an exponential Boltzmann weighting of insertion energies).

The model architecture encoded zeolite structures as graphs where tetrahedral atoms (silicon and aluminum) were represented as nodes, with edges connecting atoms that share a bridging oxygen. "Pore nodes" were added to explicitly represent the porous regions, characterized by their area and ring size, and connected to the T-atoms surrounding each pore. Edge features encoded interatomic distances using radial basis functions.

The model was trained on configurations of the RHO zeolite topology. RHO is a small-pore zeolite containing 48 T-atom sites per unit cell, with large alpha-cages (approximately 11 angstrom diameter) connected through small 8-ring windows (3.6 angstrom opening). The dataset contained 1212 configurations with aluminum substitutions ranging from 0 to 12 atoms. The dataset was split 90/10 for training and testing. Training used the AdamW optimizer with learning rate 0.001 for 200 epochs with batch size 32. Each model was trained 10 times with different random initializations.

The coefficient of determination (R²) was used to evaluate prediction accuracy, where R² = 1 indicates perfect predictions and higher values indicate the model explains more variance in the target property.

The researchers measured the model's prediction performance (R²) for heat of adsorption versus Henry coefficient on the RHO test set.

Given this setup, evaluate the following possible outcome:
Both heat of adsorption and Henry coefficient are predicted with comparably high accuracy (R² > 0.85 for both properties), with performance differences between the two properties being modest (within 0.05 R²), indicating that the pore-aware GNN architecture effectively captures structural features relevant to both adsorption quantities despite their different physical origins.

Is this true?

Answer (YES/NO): NO